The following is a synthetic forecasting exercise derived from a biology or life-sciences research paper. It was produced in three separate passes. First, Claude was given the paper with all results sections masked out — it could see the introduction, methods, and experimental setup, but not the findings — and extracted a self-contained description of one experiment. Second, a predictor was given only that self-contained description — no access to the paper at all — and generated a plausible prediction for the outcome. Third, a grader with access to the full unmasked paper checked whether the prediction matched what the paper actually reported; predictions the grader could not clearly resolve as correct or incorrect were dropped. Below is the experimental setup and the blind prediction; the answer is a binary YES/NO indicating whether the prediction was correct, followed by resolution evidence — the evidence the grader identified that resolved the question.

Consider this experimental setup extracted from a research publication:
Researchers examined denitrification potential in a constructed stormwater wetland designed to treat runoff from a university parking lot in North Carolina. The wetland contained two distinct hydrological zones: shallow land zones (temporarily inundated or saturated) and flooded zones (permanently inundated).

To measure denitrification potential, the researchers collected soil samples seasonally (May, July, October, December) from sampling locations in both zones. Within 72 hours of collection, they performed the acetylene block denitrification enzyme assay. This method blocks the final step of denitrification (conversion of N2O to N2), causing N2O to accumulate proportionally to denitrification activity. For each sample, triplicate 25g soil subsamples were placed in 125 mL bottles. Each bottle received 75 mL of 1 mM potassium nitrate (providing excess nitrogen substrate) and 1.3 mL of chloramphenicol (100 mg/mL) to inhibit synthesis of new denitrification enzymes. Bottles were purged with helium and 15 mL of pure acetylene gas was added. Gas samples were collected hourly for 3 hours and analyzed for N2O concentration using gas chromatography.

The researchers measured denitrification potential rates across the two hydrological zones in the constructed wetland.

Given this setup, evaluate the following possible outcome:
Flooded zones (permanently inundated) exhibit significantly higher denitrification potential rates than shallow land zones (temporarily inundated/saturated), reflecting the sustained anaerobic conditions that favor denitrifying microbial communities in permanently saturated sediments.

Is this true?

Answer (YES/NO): NO